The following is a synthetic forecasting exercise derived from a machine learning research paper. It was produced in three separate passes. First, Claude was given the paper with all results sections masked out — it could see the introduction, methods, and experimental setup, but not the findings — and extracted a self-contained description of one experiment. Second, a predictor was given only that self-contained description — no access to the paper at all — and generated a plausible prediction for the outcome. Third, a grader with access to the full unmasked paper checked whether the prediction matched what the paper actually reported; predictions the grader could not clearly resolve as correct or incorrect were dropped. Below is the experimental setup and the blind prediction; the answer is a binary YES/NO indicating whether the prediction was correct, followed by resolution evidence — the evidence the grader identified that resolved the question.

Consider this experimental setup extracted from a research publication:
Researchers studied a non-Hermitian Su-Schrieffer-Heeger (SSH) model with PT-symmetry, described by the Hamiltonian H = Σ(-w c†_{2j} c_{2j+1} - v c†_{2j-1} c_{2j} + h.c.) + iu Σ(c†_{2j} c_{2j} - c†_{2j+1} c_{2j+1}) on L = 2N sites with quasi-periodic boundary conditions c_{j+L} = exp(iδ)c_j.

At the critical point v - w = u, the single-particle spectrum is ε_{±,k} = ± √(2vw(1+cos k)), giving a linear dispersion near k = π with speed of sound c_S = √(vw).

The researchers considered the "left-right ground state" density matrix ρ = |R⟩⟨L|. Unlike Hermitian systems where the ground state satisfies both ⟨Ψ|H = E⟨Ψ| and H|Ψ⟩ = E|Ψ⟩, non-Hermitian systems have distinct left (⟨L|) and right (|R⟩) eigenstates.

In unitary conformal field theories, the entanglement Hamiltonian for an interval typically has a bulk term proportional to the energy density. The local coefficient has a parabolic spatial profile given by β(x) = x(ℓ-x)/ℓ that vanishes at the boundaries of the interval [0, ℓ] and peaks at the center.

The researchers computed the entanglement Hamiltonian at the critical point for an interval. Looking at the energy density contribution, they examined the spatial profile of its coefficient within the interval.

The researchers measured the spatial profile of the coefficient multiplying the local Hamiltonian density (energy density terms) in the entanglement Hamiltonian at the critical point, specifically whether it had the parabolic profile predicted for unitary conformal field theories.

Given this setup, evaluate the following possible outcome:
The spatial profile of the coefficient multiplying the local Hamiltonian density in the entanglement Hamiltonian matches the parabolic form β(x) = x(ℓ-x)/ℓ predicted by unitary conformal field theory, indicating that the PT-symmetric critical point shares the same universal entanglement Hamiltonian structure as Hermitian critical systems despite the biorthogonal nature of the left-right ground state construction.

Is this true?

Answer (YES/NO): NO